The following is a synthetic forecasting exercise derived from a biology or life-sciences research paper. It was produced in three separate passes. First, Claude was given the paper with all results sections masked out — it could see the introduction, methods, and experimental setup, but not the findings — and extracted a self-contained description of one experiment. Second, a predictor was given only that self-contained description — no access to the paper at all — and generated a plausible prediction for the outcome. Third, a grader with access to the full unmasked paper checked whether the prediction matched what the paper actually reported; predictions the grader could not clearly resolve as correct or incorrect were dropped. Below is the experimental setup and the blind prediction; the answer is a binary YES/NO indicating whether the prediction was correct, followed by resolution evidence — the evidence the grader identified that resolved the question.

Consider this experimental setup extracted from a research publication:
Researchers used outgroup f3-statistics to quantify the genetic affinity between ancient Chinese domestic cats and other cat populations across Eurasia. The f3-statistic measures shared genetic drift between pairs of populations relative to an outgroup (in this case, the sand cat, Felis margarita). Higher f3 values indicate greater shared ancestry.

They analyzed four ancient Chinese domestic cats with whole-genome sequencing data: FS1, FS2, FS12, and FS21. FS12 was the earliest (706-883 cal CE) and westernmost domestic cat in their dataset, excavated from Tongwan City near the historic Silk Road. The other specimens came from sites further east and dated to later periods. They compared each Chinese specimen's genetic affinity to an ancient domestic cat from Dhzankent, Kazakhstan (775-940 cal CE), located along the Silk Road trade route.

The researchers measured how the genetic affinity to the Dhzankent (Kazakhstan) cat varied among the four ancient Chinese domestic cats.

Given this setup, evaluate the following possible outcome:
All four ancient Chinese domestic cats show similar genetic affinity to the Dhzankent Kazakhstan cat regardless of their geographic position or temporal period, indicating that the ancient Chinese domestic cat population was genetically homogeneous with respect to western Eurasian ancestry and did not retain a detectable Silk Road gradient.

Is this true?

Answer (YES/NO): NO